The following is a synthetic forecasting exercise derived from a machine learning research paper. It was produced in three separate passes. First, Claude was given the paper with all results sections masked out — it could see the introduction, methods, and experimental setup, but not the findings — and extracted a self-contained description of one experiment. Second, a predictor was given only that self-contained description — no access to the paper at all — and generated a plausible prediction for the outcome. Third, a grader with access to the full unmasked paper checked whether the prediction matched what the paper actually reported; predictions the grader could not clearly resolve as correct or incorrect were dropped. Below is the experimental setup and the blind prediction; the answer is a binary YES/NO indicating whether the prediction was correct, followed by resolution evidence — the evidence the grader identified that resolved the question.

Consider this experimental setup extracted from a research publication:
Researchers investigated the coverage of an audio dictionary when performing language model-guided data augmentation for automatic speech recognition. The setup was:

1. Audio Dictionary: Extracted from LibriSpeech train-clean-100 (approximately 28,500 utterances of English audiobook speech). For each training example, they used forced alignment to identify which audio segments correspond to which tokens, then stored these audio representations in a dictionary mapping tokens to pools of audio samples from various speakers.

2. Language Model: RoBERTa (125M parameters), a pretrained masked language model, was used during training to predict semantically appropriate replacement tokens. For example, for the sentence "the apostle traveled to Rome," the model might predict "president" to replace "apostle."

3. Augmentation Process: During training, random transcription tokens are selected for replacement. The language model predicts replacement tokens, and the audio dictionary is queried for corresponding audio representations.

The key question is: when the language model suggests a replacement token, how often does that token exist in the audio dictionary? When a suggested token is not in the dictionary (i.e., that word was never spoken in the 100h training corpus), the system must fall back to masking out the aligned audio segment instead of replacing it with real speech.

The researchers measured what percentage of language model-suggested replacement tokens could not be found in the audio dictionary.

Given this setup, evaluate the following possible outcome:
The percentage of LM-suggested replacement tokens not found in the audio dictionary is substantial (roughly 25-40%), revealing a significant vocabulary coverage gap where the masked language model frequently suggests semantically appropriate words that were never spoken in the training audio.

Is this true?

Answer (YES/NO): NO